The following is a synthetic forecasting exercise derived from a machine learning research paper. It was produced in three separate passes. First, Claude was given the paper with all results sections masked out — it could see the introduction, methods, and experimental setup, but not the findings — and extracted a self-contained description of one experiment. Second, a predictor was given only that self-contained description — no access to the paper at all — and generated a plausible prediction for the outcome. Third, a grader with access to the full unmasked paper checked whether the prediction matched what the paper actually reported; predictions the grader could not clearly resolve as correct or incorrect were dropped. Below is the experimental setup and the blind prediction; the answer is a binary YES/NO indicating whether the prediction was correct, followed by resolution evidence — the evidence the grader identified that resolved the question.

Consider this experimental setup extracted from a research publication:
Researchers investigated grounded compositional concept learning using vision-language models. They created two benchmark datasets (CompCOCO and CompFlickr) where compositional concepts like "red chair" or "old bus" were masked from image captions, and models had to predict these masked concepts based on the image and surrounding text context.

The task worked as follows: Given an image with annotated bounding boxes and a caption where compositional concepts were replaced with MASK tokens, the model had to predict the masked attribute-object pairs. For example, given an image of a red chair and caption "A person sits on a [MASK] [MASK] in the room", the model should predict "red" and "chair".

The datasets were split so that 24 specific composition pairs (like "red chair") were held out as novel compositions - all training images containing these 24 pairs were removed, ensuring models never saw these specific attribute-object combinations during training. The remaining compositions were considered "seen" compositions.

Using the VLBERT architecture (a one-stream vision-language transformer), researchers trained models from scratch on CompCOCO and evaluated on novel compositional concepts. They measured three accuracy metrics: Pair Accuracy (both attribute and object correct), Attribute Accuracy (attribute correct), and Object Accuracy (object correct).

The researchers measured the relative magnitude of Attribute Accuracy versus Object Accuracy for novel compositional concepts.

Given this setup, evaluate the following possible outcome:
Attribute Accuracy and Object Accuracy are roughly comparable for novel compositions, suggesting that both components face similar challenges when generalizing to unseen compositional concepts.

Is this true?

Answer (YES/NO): NO